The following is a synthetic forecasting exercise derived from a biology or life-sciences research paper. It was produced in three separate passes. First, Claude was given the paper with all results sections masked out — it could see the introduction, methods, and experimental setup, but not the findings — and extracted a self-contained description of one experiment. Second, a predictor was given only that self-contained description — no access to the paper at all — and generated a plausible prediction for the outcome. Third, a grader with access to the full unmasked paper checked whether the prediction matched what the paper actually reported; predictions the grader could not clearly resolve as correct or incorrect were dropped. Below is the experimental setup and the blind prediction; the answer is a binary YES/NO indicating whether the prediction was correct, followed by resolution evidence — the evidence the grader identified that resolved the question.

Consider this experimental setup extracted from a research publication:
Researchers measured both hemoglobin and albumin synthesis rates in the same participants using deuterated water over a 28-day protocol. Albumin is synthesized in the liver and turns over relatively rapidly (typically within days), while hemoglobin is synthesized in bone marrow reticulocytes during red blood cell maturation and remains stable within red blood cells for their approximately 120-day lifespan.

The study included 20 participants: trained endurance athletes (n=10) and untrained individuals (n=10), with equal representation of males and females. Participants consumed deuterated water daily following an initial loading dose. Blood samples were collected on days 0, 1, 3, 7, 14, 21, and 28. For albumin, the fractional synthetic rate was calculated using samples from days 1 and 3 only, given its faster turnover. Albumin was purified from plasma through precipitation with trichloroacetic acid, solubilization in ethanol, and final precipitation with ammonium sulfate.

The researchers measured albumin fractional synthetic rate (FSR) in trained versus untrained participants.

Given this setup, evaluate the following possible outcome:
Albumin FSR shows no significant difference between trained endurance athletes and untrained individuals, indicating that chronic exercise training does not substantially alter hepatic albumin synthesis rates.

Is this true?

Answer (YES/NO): YES